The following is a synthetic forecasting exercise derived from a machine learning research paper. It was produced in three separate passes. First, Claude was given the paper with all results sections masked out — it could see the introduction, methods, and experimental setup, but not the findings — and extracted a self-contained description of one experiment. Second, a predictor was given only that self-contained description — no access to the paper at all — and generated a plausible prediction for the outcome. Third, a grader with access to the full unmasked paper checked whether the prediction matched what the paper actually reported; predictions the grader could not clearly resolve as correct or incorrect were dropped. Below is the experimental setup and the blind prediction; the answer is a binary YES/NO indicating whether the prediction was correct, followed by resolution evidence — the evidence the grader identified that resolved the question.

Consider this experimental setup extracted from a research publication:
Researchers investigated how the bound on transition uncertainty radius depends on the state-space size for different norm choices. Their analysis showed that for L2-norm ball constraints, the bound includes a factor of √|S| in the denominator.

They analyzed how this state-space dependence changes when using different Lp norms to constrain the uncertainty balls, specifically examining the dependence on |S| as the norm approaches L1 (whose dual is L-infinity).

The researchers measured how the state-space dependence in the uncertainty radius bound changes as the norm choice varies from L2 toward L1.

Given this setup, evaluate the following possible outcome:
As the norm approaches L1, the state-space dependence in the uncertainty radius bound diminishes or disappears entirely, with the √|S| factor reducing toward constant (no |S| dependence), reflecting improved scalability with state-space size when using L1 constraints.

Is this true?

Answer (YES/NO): YES